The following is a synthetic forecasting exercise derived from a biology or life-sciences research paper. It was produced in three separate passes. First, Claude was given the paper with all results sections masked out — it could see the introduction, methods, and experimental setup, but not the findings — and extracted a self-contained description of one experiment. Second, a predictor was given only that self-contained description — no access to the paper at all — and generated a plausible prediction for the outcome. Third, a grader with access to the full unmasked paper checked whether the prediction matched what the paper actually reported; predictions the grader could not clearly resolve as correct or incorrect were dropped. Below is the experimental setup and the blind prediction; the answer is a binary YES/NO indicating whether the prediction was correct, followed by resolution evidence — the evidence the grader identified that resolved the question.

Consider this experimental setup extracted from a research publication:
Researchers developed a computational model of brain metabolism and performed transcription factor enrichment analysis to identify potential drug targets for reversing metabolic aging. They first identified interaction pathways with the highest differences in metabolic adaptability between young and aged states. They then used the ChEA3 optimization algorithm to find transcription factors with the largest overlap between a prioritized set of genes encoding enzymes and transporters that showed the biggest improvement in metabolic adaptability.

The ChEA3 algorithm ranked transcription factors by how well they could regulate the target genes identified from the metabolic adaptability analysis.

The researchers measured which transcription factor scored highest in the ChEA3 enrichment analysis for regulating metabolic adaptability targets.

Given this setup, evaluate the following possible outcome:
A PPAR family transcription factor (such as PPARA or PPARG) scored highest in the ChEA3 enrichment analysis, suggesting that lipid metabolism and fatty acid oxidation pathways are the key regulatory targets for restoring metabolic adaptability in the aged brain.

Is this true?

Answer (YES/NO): NO